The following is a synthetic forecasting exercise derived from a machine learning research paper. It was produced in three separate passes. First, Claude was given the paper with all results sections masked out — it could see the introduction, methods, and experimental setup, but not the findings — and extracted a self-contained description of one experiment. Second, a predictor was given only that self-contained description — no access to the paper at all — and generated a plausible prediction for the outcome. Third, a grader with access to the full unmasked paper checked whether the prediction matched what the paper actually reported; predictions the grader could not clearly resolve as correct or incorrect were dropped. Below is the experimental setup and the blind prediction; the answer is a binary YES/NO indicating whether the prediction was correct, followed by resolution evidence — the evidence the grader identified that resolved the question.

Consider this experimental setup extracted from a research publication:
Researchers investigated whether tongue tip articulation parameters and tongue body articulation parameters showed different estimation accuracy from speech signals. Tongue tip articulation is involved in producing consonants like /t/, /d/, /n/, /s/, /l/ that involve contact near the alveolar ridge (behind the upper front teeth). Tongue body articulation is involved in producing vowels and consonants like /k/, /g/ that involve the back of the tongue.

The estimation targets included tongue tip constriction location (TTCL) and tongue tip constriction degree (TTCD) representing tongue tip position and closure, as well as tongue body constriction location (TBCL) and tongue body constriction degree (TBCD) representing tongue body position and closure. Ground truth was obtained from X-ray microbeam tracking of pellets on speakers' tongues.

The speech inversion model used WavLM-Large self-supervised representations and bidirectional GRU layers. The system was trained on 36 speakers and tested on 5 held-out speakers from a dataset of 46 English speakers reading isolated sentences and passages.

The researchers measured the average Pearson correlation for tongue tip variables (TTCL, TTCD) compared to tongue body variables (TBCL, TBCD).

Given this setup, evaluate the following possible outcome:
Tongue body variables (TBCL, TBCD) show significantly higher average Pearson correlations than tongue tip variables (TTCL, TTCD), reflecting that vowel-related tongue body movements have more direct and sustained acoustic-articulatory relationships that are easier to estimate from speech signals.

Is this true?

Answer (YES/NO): NO